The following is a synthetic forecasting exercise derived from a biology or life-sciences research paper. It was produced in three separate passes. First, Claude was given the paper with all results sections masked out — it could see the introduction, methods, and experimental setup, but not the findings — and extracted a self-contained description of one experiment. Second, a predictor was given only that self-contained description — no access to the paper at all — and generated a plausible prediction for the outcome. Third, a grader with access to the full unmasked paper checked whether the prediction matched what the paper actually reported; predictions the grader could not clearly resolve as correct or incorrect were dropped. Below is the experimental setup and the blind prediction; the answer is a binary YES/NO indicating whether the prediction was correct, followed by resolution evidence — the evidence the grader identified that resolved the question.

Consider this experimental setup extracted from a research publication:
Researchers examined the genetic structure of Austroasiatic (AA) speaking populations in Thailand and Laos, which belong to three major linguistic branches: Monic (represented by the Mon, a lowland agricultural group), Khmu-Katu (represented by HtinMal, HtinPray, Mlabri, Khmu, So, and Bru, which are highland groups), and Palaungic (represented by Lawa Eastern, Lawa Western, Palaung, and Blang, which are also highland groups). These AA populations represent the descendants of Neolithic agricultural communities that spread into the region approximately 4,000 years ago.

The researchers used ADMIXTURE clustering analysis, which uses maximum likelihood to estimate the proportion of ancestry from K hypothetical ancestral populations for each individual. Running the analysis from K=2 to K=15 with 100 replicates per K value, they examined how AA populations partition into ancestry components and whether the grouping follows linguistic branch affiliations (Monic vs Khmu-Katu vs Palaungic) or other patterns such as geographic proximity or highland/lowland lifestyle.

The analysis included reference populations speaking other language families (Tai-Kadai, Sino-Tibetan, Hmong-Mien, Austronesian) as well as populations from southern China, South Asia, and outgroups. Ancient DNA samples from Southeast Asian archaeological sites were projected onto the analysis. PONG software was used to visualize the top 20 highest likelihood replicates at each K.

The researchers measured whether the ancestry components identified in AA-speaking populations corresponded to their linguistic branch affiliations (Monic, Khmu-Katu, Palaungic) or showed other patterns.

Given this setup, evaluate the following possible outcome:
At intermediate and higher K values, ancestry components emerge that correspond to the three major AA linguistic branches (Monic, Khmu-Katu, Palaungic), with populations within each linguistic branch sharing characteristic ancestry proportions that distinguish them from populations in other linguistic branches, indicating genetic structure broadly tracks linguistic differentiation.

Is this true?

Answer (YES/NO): NO